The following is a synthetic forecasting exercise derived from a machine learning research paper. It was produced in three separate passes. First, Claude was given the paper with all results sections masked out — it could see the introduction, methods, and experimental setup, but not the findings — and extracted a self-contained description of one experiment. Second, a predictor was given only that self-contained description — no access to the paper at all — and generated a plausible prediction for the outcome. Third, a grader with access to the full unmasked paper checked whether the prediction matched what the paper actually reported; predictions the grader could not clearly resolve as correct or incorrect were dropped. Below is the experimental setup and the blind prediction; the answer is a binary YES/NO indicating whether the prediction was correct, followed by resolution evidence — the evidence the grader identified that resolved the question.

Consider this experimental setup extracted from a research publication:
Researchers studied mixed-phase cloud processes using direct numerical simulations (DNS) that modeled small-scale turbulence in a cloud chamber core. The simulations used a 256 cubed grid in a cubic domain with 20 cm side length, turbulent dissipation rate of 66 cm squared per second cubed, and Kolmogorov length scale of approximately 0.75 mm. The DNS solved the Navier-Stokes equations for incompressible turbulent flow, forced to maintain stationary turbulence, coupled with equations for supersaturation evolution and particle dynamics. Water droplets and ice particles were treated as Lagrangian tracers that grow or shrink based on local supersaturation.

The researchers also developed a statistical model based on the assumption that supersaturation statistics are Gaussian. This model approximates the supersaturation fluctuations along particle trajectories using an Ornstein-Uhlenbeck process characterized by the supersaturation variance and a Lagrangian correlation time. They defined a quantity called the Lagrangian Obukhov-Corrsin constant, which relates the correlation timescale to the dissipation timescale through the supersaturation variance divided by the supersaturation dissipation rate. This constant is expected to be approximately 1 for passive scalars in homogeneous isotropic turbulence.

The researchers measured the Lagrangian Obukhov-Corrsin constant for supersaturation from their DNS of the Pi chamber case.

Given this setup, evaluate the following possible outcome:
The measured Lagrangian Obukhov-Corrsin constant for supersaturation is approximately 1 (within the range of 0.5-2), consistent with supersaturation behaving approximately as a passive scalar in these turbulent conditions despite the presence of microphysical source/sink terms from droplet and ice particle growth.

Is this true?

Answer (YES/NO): YES